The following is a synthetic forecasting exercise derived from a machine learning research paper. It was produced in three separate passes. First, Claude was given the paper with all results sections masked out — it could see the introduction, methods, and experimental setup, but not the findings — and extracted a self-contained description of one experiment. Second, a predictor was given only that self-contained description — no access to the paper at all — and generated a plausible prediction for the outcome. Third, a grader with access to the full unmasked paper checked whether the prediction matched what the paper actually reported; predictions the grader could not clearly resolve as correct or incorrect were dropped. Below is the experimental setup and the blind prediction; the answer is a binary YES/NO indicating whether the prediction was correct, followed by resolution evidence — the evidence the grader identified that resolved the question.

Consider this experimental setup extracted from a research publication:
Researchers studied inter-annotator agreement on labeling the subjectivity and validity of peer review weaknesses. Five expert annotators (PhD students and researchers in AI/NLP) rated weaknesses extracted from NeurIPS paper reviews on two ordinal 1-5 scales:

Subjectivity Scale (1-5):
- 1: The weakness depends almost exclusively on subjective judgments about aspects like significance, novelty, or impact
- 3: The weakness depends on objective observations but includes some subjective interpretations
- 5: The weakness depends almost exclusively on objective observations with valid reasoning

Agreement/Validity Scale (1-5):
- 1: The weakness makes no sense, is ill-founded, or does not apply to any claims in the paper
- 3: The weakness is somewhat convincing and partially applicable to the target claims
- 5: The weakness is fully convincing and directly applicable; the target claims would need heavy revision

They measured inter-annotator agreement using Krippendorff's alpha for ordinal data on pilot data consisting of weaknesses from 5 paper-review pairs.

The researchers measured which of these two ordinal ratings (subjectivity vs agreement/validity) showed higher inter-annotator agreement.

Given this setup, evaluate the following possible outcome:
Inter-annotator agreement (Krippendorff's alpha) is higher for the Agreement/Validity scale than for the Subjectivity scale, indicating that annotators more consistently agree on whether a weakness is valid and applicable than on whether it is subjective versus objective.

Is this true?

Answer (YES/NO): NO